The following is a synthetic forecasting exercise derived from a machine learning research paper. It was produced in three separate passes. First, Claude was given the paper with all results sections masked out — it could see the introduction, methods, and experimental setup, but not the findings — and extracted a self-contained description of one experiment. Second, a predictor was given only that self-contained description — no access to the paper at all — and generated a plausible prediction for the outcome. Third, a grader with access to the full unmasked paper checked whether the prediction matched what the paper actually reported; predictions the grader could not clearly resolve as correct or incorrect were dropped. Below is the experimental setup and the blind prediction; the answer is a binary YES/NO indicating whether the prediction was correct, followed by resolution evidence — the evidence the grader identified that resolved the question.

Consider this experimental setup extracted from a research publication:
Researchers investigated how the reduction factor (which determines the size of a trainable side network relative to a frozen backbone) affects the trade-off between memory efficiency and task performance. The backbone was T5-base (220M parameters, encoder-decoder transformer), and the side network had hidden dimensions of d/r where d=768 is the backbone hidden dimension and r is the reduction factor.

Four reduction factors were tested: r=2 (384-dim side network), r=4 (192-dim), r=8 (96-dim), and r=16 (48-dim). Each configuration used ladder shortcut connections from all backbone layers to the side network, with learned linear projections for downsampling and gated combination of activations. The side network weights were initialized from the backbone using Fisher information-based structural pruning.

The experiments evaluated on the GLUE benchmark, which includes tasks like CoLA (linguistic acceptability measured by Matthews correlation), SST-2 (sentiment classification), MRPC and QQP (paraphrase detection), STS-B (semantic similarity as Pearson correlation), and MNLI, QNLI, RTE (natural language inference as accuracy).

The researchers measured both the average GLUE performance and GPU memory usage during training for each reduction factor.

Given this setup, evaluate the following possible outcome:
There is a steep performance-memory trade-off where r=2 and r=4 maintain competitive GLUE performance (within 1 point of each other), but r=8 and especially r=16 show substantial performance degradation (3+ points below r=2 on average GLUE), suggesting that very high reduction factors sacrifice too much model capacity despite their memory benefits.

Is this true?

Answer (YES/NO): NO